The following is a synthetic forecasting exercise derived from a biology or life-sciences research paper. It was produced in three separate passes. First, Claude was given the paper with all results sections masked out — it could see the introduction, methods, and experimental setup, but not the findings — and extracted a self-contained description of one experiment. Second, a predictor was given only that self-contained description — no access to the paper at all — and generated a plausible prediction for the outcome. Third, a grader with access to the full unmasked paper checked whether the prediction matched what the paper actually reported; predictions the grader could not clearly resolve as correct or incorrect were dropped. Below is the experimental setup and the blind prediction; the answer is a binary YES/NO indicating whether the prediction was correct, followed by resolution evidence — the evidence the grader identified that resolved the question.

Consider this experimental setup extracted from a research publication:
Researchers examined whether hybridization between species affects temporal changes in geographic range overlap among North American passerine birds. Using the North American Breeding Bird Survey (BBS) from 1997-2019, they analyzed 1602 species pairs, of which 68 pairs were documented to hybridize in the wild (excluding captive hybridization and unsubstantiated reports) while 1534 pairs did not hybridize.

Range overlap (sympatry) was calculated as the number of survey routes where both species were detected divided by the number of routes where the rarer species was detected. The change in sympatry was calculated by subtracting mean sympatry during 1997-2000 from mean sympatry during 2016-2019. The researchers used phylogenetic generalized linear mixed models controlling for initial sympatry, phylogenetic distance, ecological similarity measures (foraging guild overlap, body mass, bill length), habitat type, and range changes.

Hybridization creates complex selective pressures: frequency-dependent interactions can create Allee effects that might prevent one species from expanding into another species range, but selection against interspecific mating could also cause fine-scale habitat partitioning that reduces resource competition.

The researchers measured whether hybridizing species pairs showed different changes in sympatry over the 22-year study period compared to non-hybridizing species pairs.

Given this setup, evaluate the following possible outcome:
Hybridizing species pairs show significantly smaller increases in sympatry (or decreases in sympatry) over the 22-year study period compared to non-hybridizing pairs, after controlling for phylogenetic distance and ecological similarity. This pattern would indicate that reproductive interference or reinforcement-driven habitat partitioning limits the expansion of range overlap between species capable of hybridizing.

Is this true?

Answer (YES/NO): NO